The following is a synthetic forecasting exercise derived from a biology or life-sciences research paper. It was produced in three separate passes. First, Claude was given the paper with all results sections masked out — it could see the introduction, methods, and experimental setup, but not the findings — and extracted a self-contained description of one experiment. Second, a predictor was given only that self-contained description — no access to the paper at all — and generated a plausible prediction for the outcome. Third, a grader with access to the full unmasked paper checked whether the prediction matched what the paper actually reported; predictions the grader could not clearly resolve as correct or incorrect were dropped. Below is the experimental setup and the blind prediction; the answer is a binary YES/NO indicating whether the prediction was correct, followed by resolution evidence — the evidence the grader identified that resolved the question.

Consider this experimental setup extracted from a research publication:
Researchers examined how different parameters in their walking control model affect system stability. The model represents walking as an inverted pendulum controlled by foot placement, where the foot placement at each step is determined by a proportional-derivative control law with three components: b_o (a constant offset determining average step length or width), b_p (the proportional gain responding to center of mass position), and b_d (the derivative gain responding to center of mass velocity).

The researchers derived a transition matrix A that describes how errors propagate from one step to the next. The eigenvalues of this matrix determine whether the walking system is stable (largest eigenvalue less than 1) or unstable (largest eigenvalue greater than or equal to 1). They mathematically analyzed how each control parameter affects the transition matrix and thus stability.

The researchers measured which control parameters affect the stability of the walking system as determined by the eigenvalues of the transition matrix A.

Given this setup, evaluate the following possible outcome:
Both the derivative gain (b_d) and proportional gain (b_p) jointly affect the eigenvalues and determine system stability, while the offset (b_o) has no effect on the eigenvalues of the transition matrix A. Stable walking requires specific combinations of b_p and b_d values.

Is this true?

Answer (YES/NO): YES